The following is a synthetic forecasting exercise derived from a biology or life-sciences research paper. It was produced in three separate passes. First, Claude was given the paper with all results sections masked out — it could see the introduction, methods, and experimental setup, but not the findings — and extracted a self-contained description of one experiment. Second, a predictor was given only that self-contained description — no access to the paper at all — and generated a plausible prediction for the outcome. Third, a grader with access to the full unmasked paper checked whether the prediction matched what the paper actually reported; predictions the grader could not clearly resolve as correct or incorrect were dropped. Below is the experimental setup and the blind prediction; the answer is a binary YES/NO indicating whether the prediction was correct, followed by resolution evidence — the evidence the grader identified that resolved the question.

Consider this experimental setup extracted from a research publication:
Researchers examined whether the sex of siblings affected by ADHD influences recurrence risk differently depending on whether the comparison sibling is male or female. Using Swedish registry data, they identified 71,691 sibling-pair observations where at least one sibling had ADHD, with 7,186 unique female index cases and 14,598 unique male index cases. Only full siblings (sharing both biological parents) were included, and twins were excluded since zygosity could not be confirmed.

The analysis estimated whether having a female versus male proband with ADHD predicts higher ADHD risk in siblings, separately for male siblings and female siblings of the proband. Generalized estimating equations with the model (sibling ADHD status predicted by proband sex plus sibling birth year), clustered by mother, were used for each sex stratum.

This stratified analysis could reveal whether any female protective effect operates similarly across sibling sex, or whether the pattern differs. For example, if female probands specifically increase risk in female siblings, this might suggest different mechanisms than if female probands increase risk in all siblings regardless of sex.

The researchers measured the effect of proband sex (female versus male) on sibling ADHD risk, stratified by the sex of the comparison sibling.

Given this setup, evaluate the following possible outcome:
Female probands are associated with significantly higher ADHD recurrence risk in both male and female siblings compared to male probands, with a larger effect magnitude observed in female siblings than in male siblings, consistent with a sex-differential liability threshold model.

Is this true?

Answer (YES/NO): NO